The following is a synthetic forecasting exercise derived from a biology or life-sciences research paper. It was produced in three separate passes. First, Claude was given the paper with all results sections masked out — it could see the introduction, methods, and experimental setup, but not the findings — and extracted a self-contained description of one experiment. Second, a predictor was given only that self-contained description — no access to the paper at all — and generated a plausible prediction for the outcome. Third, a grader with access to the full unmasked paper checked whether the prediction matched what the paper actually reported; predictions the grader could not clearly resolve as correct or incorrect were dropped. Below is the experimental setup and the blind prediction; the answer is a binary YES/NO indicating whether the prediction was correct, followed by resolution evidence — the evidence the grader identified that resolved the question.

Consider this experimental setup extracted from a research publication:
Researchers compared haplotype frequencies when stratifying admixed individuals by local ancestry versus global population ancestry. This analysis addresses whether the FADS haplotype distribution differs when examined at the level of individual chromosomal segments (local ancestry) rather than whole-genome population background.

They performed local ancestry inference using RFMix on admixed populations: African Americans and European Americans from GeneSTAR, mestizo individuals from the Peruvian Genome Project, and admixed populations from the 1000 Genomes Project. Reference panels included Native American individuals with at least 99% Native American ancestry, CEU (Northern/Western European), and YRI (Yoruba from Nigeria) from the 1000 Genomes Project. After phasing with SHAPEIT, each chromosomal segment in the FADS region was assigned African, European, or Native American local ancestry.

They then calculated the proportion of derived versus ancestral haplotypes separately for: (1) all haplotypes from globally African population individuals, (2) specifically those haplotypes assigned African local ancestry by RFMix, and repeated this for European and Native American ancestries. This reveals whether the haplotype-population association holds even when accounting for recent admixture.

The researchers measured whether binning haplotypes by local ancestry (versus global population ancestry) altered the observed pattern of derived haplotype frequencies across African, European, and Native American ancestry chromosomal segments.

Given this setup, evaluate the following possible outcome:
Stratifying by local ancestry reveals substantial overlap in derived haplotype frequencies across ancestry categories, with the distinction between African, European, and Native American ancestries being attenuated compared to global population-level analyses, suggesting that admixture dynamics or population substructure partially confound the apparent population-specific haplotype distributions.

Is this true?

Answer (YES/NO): NO